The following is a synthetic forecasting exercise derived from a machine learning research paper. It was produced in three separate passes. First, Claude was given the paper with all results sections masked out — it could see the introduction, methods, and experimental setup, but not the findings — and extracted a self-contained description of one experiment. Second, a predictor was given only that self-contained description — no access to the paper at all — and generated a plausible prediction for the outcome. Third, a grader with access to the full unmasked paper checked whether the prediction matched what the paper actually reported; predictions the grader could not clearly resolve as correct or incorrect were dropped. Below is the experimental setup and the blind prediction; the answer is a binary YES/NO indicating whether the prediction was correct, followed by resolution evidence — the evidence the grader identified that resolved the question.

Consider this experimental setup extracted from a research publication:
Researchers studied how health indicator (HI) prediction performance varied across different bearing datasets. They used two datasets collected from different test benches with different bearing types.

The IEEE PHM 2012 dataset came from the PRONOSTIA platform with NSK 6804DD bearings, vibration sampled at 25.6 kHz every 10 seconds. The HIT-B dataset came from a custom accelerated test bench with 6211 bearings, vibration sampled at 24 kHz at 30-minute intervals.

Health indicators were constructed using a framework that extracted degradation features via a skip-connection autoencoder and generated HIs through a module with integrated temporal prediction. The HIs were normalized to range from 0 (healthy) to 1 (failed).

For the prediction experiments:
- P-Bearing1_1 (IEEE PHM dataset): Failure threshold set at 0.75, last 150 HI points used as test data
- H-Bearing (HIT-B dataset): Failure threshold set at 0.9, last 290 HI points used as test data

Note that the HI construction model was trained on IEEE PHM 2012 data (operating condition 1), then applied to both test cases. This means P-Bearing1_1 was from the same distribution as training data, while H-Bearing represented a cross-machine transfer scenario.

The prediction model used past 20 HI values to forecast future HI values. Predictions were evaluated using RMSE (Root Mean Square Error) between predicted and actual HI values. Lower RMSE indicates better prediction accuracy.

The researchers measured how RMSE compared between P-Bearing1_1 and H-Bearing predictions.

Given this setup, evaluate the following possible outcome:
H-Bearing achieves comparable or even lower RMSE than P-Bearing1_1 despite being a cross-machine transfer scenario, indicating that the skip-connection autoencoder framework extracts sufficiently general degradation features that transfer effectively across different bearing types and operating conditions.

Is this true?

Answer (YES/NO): NO